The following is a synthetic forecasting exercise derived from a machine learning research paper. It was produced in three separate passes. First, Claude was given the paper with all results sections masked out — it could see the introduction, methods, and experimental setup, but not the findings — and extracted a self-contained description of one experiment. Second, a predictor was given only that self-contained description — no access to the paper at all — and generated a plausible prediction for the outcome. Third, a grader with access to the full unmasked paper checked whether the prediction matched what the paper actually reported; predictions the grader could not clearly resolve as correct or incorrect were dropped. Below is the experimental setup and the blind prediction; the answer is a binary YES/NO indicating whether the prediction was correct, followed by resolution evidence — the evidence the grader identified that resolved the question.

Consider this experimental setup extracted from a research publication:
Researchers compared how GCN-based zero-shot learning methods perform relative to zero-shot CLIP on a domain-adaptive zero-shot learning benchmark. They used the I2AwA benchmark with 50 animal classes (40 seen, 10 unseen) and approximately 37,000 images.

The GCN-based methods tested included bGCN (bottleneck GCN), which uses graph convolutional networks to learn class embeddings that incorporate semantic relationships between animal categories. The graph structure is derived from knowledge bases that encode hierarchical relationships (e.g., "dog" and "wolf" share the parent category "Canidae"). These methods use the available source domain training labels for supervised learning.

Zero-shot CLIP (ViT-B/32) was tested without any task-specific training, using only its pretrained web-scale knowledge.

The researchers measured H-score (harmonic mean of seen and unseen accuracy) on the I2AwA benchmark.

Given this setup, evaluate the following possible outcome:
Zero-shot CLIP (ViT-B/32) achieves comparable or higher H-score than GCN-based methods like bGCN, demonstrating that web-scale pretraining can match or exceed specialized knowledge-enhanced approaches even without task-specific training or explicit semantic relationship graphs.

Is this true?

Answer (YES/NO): YES